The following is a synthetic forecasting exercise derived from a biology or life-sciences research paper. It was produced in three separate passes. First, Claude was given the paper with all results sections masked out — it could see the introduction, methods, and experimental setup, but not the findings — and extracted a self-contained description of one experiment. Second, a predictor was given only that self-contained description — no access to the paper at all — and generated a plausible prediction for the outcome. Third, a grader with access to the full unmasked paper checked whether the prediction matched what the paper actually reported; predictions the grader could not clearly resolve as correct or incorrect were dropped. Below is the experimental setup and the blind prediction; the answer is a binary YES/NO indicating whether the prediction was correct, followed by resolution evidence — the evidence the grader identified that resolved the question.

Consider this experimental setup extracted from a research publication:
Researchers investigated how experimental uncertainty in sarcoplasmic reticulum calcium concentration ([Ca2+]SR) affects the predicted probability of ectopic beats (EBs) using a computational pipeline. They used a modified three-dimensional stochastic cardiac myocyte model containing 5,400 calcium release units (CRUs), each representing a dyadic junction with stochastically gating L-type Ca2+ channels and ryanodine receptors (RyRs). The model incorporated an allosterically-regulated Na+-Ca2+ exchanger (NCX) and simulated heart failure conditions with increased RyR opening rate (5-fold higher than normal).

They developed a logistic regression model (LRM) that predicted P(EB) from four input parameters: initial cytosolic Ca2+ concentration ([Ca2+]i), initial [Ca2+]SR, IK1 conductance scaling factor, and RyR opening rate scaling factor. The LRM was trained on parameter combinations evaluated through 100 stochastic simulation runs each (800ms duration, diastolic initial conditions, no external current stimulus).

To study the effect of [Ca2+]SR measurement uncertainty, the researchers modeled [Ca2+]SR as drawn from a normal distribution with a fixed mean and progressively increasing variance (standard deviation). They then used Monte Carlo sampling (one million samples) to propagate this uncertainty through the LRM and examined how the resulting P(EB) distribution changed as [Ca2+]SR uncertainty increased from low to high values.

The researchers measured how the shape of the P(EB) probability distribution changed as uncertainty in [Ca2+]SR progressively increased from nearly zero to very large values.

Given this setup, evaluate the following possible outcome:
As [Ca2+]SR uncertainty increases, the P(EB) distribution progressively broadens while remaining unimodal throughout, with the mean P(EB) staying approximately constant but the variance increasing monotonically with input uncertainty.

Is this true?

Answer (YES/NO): NO